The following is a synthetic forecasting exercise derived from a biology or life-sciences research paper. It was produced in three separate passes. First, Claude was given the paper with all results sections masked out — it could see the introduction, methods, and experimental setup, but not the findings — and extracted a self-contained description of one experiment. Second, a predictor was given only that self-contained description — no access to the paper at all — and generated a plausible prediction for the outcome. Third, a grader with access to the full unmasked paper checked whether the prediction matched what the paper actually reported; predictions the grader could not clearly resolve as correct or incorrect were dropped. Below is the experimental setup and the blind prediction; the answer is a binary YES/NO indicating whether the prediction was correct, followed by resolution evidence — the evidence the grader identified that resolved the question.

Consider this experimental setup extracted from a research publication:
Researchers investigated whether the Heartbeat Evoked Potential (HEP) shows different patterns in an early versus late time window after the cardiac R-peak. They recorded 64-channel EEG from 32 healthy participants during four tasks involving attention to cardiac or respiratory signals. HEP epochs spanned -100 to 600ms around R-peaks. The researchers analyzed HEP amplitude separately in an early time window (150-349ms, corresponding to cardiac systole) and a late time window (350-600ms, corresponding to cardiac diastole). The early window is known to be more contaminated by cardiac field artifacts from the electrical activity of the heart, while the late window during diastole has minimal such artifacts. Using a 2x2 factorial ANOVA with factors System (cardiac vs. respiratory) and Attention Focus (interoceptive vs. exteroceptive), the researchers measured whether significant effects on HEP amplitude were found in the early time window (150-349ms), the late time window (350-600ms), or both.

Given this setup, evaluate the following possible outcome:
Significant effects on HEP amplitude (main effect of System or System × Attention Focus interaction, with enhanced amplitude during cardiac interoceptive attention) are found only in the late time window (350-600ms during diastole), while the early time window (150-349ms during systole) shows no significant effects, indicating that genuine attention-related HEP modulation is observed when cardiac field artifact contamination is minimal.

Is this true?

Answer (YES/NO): NO